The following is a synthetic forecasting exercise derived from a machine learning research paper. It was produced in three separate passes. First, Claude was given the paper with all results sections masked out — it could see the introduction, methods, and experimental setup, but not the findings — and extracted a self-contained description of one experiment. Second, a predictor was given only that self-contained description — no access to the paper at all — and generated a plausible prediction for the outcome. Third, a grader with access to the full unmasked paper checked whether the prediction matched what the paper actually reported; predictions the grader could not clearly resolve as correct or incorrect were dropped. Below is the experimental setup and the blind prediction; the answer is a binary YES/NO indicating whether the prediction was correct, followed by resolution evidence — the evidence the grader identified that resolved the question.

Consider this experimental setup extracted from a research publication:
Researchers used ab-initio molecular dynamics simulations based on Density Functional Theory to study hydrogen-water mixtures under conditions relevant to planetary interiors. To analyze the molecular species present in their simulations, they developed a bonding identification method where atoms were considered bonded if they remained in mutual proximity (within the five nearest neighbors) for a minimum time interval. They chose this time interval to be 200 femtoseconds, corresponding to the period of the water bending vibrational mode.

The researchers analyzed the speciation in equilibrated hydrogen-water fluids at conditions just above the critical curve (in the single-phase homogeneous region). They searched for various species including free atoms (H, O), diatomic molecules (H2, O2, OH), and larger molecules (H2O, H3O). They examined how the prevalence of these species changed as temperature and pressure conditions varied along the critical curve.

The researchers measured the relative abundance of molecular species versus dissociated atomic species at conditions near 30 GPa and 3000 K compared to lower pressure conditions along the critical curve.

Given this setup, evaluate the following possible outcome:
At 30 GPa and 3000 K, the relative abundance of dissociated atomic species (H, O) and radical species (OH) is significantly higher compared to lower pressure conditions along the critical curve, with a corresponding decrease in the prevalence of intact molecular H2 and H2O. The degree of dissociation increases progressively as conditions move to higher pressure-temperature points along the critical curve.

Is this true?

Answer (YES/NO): NO